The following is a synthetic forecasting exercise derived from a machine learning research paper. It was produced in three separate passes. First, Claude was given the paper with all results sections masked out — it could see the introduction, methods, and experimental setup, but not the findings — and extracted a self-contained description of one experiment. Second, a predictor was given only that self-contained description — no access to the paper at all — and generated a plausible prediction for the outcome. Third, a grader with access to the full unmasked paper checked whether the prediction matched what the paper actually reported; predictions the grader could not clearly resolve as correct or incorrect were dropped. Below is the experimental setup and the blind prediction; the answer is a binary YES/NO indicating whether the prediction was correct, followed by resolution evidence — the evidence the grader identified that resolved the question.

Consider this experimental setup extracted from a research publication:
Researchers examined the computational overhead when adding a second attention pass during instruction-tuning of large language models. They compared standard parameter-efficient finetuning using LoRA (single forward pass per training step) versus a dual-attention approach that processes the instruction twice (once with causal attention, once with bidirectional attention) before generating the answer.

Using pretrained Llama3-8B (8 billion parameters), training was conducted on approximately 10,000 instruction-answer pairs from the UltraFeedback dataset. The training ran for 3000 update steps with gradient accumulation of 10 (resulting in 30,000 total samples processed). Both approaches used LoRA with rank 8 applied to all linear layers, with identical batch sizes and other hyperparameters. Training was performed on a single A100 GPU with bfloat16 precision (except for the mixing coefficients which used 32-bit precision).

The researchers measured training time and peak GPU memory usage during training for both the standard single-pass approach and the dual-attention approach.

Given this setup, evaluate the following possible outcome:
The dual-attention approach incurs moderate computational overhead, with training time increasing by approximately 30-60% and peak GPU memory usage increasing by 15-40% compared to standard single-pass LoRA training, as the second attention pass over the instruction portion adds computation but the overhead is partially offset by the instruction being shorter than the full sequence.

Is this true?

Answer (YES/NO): NO